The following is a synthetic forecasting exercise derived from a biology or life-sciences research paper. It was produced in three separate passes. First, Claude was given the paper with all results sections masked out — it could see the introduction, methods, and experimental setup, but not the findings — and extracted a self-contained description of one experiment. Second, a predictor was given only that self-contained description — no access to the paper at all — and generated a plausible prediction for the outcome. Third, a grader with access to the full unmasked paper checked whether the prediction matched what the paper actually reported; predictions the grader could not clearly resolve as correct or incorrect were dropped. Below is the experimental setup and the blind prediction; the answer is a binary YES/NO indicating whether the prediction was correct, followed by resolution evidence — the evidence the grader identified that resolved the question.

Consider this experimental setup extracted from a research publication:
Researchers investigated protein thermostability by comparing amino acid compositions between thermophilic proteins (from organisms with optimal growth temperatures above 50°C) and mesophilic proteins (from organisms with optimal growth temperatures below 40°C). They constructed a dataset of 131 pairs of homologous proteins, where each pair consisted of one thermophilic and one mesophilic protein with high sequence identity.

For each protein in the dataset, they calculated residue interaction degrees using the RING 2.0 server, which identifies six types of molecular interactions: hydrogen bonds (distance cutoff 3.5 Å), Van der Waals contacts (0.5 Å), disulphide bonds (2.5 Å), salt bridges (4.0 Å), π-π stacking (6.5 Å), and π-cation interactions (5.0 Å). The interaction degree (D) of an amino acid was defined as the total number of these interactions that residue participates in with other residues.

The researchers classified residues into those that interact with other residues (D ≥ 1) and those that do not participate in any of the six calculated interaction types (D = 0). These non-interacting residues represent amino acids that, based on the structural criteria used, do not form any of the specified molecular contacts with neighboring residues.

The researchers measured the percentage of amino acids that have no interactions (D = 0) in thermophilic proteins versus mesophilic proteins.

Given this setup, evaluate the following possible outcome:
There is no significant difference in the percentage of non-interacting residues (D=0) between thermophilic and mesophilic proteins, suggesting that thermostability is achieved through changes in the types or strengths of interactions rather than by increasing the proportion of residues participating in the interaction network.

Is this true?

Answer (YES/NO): NO